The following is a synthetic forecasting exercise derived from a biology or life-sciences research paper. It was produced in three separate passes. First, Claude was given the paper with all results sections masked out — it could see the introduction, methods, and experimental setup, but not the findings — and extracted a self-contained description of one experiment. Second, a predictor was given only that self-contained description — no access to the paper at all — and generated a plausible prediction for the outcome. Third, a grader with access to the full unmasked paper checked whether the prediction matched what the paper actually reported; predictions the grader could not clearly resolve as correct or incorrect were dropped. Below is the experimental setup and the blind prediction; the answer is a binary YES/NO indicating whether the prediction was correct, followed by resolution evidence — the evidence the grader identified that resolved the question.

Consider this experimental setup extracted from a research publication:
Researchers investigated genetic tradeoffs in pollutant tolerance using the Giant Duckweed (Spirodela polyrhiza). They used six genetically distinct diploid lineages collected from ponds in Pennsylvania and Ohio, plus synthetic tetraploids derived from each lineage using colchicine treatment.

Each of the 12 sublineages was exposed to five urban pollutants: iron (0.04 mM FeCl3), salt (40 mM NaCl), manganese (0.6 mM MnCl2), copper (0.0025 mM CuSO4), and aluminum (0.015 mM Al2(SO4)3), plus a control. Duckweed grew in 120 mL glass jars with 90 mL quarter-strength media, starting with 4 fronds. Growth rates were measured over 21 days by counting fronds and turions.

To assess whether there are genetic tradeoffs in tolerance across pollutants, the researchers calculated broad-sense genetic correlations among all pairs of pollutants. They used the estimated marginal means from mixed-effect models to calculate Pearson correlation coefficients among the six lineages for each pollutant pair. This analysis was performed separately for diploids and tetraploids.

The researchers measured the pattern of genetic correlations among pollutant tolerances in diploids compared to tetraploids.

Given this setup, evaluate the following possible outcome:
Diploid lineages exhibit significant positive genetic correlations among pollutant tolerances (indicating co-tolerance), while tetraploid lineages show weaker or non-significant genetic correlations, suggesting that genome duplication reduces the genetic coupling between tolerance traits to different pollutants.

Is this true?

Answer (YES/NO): NO